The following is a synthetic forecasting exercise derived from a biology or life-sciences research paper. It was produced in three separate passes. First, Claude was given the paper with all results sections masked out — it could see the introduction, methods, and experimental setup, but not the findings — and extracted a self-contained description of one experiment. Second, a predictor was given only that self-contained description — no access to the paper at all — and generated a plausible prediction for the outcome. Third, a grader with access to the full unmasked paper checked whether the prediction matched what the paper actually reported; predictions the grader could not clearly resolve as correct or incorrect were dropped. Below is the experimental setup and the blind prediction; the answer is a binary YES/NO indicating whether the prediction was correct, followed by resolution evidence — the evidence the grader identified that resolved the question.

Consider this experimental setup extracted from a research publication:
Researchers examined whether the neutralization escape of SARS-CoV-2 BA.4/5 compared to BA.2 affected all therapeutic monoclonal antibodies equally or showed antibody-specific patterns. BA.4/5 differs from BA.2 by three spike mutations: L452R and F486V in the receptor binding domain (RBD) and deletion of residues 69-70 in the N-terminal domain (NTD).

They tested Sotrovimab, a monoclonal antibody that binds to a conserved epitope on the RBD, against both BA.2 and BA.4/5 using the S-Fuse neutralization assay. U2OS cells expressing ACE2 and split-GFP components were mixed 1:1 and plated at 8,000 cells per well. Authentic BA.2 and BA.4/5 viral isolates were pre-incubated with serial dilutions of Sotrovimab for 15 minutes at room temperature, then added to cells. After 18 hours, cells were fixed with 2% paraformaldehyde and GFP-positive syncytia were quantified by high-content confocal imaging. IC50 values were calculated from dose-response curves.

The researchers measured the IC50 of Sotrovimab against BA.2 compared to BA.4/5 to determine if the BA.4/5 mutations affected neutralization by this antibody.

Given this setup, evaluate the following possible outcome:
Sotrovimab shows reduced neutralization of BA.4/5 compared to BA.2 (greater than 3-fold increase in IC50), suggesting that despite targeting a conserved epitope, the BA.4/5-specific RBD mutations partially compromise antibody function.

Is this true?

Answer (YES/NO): NO